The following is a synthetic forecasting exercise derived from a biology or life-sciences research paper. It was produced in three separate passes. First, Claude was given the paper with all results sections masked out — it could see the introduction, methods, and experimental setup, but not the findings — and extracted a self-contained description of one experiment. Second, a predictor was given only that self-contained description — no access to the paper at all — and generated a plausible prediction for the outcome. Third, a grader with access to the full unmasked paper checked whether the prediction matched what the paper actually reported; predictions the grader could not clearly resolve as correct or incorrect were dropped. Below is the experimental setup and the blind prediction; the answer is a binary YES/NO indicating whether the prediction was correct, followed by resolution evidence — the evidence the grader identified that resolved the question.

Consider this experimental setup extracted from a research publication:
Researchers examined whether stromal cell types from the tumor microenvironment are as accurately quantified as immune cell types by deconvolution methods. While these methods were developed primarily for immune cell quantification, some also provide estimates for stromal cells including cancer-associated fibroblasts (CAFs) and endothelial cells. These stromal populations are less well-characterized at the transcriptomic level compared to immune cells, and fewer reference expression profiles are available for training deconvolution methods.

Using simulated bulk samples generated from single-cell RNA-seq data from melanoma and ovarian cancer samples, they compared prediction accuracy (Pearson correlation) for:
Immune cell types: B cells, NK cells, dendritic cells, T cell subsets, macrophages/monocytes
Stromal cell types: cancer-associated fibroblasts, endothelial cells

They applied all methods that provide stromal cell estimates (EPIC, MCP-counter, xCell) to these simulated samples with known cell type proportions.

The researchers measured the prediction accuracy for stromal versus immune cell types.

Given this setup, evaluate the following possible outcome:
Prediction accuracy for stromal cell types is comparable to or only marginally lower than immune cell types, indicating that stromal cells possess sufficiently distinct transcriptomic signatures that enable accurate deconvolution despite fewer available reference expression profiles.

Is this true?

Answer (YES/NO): YES